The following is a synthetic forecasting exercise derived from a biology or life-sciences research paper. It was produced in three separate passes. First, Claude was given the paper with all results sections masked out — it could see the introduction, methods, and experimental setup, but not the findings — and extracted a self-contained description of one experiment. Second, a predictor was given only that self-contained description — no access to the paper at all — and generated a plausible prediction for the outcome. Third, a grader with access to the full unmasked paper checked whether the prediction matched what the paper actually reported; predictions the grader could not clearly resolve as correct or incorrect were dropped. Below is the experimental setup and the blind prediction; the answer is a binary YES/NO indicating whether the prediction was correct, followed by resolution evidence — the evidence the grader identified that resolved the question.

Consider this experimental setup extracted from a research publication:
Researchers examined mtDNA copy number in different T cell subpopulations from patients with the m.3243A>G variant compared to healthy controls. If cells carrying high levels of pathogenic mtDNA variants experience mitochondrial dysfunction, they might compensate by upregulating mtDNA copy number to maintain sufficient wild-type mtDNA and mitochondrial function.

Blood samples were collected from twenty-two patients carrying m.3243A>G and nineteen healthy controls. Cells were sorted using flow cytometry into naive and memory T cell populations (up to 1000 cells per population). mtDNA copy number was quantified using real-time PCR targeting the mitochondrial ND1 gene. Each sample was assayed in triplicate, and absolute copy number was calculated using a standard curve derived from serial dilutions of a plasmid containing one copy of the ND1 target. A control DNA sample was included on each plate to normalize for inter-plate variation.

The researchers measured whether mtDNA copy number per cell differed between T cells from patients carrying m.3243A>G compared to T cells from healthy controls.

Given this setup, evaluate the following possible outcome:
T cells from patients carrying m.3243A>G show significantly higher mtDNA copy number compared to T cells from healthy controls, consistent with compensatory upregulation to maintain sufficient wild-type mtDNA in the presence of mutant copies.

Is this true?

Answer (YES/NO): NO